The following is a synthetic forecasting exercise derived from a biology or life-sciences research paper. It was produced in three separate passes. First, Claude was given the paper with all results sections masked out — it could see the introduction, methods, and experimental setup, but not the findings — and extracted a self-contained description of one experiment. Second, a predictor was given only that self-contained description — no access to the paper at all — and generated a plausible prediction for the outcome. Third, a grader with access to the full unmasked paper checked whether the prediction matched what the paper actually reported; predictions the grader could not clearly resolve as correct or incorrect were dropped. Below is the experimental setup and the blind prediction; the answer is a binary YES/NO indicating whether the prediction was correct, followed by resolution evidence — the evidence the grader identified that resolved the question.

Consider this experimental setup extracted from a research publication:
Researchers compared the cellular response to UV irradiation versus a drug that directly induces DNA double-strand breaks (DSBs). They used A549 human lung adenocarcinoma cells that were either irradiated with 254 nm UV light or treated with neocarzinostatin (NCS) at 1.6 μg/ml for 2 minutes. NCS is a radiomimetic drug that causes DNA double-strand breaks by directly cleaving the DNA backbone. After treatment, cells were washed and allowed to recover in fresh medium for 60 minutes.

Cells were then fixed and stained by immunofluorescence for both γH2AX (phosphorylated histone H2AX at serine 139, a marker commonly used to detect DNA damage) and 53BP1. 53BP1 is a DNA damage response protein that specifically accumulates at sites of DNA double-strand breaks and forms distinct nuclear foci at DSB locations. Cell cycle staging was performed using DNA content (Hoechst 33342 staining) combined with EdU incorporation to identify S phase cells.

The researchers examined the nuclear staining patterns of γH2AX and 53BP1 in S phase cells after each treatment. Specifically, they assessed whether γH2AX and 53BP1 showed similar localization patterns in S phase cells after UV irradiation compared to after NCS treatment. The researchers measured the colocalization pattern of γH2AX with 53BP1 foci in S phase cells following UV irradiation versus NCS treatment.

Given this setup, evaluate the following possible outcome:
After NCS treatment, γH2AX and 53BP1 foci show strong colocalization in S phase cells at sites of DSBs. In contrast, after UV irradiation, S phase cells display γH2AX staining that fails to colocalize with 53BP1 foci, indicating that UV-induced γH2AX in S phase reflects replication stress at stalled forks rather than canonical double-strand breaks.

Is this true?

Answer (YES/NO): YES